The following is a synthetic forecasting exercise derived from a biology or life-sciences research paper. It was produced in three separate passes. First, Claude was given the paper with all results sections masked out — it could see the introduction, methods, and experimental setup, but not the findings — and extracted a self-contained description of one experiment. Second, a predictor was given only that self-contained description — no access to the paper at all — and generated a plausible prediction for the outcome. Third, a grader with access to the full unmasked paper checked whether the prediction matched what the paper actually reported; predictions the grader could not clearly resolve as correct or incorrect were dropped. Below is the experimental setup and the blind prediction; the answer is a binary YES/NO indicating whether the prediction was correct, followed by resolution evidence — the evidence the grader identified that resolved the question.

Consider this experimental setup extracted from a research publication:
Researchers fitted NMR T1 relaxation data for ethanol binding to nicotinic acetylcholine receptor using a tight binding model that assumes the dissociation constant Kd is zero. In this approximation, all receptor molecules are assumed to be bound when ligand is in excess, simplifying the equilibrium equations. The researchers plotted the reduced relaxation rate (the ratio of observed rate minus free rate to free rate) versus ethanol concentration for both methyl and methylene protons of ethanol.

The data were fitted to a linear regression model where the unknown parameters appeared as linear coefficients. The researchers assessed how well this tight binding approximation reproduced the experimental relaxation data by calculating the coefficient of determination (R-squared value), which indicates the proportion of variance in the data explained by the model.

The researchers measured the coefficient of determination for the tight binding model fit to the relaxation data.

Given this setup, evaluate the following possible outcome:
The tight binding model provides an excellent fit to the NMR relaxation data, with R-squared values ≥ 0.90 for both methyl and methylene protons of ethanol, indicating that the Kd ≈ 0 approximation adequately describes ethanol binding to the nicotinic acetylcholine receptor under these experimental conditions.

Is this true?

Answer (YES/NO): YES